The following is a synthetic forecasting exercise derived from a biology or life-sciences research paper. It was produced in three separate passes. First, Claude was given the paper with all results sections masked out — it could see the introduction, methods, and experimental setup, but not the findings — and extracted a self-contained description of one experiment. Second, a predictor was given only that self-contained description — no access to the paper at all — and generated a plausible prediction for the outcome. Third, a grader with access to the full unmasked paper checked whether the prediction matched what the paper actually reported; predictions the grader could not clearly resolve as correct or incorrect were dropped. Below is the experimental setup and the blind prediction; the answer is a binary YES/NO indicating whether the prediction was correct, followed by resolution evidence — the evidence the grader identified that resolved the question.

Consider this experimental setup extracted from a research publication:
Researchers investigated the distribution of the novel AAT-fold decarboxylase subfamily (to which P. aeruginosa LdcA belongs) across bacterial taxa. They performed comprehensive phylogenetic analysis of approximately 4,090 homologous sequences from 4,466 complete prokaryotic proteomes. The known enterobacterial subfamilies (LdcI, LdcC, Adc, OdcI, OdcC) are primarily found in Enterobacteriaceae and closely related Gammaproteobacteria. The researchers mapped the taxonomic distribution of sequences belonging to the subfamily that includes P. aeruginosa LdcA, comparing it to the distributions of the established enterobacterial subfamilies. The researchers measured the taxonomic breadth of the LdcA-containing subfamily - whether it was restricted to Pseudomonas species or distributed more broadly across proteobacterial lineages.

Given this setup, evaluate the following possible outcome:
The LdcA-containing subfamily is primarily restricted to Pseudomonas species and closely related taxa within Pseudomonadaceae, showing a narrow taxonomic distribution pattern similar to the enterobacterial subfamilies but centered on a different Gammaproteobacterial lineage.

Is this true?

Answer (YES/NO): NO